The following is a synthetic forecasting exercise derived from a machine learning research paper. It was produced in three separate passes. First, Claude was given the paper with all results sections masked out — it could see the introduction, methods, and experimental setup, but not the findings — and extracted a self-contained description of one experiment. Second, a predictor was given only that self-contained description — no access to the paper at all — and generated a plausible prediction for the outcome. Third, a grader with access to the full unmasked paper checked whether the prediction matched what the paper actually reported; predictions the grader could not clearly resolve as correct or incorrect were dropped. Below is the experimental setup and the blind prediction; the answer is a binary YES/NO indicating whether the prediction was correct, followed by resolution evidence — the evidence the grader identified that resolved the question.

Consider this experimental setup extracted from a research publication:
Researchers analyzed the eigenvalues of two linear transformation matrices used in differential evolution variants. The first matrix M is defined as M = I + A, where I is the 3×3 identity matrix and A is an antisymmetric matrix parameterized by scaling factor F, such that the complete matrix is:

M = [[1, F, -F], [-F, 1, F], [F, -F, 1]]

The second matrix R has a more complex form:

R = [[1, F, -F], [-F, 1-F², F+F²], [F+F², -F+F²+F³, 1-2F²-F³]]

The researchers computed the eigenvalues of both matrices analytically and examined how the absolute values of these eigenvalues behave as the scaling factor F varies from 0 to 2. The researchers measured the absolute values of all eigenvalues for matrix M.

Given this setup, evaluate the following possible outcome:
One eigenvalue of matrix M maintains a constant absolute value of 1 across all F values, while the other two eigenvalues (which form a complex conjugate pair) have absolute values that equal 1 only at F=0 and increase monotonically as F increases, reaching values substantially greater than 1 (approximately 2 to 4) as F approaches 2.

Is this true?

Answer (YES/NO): NO